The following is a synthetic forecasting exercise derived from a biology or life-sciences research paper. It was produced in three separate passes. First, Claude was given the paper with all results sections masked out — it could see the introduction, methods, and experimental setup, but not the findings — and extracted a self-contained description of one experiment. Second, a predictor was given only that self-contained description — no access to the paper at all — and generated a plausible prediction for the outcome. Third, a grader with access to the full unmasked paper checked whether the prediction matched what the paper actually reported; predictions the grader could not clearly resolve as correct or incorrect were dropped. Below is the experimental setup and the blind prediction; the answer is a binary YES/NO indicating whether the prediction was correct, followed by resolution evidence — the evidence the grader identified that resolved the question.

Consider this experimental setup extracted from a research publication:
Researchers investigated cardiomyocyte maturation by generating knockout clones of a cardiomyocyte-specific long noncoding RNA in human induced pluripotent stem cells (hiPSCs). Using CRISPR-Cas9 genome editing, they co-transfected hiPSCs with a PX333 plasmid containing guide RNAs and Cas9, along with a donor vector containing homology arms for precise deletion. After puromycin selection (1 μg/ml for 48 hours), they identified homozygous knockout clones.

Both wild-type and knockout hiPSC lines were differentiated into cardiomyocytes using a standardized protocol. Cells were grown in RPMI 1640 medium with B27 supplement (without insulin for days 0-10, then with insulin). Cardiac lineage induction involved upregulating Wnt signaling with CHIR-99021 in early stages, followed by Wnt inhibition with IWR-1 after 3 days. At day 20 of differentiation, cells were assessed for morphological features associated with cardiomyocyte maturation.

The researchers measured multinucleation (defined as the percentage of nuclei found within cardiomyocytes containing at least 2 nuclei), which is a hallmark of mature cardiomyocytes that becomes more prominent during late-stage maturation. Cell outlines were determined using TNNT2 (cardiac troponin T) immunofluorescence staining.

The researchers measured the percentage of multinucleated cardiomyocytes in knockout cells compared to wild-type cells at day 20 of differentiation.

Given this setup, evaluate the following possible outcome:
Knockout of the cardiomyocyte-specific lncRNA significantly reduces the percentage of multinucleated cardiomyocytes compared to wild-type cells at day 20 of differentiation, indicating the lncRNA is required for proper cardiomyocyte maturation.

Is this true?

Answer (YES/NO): YES